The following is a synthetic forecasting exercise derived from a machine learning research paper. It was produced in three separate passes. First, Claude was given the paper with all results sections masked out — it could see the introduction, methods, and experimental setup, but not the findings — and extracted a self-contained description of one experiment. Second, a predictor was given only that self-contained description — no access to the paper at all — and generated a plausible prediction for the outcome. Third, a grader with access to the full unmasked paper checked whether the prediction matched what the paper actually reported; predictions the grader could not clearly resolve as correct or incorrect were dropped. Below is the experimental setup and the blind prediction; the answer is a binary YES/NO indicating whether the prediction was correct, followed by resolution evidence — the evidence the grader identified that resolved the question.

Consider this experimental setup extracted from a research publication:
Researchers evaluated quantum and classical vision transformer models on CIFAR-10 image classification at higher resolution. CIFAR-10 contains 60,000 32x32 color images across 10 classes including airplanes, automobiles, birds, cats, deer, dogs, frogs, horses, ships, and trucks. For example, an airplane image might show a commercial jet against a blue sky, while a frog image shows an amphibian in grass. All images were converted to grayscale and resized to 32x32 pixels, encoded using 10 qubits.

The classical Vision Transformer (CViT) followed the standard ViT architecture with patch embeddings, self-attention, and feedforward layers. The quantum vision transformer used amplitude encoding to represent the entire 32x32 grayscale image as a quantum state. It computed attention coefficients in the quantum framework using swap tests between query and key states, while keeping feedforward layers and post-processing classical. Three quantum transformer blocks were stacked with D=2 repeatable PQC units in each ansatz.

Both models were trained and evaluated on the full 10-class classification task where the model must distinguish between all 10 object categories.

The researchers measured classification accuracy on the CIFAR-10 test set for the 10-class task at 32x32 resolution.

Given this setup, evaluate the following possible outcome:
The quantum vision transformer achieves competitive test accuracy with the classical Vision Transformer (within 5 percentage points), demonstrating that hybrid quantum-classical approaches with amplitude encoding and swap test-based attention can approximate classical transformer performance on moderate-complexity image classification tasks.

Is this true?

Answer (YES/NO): YES